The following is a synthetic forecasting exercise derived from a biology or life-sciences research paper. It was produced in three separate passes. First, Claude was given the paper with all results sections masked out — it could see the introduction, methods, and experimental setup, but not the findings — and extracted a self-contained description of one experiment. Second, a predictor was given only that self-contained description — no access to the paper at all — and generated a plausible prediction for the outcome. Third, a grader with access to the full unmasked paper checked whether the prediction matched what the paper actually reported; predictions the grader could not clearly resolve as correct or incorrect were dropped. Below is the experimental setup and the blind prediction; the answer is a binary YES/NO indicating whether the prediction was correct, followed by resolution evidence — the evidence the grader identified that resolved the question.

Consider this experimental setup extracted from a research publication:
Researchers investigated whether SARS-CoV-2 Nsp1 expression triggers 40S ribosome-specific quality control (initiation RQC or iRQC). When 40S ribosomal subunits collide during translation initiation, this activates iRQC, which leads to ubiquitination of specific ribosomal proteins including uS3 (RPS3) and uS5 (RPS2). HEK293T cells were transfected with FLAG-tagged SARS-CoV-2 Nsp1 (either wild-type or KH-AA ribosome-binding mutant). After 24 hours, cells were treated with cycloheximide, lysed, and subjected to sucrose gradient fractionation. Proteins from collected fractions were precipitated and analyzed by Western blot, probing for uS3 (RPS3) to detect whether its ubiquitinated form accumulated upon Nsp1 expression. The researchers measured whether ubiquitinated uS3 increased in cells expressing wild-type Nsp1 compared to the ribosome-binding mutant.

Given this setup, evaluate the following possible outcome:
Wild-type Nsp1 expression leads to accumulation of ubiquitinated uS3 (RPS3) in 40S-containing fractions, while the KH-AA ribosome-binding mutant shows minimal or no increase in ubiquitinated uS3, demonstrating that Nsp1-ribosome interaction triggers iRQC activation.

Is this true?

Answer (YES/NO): NO